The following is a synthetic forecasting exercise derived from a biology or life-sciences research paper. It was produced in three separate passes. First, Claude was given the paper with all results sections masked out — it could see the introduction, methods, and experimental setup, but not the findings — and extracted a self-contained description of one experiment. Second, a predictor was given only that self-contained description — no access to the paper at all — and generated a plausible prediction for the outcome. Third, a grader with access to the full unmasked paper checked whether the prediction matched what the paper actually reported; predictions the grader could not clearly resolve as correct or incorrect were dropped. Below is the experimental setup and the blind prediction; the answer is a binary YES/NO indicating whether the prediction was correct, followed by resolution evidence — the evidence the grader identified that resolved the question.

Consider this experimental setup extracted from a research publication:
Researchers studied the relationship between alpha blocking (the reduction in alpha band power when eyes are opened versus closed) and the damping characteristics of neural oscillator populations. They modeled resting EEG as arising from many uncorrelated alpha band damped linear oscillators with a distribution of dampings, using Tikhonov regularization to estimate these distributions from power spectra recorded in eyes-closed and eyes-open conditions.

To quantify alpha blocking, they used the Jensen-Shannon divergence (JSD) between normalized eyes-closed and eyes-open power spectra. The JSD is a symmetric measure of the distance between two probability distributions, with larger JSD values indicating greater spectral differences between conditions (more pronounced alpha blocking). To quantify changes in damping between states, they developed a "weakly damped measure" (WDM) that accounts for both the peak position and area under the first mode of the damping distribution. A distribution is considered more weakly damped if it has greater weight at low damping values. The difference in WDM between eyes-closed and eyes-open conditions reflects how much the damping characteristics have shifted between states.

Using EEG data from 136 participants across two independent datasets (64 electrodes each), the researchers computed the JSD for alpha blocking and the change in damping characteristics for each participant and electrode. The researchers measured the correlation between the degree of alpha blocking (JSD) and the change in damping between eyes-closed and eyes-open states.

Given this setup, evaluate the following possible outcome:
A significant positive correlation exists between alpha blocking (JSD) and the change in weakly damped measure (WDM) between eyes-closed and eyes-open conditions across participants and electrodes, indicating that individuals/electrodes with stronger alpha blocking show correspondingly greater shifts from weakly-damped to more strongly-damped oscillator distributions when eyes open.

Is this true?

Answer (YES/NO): YES